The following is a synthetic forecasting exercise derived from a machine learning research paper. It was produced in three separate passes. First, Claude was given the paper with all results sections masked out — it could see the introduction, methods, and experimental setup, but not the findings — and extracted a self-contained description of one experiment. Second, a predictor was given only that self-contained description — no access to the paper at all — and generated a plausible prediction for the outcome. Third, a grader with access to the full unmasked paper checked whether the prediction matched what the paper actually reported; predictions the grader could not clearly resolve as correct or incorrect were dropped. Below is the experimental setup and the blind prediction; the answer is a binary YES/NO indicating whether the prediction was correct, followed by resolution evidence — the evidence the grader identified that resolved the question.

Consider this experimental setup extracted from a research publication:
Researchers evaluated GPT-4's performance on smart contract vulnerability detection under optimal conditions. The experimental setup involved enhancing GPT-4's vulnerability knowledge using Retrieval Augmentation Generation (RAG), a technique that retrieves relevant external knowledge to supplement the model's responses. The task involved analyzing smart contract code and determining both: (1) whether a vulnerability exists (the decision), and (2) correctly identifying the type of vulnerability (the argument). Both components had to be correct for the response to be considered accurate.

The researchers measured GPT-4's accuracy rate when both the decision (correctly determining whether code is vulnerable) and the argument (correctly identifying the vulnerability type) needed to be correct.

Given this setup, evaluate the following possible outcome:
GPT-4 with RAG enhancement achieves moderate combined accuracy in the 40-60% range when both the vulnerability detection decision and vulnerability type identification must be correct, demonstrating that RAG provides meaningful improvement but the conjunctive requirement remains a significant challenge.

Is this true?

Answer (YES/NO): NO